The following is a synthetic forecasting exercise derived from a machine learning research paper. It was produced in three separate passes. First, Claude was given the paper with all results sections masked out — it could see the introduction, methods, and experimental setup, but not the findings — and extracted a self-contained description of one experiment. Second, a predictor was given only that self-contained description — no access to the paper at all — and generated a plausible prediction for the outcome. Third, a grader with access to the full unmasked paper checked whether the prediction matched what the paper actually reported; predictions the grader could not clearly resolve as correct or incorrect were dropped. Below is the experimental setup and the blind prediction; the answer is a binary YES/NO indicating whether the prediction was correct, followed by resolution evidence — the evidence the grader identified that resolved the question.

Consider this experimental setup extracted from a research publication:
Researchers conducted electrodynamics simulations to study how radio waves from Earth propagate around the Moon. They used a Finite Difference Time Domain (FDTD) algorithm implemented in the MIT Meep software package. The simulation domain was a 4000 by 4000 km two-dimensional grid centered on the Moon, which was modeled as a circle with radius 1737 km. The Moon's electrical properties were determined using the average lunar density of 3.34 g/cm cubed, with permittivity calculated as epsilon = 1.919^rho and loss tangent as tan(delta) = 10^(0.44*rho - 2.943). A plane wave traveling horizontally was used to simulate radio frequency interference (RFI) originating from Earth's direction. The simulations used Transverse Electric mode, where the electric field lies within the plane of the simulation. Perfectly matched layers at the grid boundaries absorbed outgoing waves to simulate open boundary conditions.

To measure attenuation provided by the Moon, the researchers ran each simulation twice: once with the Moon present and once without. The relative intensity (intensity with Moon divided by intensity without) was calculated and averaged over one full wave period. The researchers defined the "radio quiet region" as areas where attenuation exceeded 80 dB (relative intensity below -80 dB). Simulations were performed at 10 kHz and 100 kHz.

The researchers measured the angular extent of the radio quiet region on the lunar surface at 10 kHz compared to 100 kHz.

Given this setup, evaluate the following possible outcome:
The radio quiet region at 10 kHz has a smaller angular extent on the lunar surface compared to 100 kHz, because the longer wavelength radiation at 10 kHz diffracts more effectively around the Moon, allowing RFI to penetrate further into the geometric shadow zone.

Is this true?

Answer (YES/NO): YES